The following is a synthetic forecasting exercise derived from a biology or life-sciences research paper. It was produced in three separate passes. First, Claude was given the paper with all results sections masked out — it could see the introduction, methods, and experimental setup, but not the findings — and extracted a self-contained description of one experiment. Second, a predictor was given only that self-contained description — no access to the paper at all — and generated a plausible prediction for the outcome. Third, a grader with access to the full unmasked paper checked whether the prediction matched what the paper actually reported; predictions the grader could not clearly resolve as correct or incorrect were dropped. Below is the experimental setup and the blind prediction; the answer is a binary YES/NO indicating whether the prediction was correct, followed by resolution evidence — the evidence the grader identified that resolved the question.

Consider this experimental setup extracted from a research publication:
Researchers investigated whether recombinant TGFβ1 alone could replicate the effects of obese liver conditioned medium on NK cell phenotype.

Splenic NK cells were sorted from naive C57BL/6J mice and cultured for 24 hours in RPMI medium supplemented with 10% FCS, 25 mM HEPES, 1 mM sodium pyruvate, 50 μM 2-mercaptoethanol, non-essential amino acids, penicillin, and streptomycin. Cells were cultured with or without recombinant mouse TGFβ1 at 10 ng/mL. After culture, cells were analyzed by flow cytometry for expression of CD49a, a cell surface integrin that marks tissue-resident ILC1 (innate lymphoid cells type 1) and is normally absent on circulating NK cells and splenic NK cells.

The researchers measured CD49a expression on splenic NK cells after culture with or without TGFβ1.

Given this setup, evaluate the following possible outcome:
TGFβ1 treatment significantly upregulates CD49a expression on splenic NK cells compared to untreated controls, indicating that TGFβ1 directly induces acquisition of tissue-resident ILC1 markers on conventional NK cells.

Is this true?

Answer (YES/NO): NO